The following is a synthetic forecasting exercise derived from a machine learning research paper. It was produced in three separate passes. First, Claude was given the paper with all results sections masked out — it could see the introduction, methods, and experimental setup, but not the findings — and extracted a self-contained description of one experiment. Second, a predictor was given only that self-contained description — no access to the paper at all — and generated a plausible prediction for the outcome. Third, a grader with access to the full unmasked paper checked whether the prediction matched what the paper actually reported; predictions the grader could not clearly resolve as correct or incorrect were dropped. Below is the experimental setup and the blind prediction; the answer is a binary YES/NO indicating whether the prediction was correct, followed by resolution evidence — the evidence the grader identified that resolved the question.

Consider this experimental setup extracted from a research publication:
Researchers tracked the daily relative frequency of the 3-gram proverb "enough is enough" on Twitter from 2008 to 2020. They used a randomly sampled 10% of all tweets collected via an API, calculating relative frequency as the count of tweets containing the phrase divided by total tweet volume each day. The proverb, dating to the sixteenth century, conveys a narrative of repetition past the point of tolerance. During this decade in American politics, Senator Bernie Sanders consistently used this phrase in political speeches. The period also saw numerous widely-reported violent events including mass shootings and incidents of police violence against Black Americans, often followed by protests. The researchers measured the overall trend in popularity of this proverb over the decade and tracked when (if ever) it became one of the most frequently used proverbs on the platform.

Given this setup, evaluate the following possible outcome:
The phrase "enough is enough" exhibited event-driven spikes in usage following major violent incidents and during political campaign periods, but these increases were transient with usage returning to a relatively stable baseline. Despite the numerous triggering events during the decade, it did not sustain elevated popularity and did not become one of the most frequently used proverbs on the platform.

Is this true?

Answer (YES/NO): NO